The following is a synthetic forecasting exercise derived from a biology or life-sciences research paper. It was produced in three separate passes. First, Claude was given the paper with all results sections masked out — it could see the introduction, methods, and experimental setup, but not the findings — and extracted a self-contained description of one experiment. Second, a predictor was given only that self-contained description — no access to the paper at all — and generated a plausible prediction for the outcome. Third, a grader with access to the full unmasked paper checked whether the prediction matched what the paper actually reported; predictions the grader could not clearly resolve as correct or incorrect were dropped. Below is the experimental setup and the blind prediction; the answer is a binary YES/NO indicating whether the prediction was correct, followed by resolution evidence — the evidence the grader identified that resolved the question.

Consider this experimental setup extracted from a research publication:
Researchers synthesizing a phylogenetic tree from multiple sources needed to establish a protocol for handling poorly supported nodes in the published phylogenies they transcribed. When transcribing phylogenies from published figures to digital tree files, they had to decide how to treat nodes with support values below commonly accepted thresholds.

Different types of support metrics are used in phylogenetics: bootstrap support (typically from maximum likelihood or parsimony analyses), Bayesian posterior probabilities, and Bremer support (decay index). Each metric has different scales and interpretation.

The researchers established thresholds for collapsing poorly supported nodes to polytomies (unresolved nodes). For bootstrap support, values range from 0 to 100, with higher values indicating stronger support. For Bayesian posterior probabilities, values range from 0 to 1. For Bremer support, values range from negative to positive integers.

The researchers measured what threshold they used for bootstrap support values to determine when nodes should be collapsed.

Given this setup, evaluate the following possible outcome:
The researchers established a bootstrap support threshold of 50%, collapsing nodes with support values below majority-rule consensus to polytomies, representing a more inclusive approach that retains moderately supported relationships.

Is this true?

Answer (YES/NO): NO